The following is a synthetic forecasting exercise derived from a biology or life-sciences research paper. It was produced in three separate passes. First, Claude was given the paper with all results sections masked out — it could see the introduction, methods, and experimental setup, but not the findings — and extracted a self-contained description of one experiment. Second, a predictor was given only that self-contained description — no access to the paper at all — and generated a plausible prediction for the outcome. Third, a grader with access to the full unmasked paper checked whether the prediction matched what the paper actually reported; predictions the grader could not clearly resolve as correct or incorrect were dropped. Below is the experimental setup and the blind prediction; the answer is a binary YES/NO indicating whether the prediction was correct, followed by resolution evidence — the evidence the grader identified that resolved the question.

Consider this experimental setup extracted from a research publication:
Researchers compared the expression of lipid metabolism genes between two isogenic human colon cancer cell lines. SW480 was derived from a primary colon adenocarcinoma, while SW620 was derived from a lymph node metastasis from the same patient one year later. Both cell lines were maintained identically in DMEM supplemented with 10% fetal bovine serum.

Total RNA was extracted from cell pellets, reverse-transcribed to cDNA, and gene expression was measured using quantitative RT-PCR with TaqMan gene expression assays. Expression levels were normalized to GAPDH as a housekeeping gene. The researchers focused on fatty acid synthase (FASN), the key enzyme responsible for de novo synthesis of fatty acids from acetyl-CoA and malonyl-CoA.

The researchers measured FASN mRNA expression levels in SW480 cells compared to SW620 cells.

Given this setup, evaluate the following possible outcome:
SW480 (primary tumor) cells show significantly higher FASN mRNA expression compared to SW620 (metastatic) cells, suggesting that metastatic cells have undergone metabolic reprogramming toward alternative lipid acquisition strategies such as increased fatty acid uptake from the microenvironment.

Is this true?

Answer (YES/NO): NO